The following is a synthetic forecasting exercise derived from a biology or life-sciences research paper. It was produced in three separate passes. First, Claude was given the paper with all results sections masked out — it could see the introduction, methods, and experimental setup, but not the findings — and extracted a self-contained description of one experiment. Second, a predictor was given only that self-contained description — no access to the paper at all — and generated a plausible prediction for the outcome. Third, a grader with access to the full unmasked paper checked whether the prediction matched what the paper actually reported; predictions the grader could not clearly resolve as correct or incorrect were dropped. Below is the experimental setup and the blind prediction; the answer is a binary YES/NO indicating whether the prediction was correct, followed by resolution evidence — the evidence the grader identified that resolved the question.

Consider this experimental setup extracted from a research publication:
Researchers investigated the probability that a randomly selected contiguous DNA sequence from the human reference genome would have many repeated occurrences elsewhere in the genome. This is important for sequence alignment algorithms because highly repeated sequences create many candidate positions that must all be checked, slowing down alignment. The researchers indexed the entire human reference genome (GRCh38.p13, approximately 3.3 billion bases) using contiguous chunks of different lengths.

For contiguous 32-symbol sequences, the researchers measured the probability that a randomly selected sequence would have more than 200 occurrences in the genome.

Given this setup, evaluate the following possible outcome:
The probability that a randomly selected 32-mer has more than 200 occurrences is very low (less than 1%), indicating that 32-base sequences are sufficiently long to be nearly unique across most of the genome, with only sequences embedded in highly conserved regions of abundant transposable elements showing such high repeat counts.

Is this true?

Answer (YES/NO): NO